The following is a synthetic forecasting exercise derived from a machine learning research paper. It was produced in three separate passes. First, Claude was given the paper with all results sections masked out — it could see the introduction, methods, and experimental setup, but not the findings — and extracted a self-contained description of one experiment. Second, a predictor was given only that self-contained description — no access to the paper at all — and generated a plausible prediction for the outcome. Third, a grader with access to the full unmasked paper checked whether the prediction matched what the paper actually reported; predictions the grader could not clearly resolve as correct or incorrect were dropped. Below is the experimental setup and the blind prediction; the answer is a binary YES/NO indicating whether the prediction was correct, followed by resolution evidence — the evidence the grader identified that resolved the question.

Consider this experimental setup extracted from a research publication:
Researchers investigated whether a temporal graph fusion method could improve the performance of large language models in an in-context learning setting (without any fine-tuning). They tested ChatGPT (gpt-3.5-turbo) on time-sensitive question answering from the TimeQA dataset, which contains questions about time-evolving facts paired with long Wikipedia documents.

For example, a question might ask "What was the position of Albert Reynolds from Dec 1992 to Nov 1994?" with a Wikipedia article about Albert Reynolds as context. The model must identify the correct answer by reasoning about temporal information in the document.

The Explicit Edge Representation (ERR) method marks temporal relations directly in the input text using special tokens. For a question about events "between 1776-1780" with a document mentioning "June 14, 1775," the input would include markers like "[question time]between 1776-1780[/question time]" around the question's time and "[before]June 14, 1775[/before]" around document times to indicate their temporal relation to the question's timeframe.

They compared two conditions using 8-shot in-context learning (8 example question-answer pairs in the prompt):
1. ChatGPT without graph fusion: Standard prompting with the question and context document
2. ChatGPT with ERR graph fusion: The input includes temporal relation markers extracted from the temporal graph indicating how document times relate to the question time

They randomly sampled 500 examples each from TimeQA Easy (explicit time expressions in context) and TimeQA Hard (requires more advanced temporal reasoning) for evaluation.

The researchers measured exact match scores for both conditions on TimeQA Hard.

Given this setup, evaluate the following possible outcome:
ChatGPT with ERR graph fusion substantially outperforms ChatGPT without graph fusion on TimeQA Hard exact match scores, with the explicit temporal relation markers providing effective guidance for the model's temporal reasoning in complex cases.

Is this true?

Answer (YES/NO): YES